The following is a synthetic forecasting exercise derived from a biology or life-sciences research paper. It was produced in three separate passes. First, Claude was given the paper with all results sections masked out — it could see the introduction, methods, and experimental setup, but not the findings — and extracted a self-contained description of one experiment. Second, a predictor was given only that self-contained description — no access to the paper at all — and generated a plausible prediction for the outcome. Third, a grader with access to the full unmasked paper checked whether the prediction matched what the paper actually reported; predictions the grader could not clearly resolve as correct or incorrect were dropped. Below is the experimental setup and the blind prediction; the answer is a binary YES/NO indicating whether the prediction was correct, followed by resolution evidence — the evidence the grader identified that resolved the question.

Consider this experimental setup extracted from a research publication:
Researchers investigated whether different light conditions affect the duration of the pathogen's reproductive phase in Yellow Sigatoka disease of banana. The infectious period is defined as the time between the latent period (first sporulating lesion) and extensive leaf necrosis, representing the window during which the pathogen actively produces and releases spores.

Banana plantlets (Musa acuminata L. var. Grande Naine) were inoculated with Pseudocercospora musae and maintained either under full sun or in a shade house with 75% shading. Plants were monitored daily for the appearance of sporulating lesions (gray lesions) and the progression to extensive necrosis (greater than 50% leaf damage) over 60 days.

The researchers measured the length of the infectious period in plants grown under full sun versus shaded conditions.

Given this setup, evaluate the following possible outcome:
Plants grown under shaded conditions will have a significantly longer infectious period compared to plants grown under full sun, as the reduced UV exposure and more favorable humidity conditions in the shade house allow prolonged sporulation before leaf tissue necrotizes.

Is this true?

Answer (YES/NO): YES